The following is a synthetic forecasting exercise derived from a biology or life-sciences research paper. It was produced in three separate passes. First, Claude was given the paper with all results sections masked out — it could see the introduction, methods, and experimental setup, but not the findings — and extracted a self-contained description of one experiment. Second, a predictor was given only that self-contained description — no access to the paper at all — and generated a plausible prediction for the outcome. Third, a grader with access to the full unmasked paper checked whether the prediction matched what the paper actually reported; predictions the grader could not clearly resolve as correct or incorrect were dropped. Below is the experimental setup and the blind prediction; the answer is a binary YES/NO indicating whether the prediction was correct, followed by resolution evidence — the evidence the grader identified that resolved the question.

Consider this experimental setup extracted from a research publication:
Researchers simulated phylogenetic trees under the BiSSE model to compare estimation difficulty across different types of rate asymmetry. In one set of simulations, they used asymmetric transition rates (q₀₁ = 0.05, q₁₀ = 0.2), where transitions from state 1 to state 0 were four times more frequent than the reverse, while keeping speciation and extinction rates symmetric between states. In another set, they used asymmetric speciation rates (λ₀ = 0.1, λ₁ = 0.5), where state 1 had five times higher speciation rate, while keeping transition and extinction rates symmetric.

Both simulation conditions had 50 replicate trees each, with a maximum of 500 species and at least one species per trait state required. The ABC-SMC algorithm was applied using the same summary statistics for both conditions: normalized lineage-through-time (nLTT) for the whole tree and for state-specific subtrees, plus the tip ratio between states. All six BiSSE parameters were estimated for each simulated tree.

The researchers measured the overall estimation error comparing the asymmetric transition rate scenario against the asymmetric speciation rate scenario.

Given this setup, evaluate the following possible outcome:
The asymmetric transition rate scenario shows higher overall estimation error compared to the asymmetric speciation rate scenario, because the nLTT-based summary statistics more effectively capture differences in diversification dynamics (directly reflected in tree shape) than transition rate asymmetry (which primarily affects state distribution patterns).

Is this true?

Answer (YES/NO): NO